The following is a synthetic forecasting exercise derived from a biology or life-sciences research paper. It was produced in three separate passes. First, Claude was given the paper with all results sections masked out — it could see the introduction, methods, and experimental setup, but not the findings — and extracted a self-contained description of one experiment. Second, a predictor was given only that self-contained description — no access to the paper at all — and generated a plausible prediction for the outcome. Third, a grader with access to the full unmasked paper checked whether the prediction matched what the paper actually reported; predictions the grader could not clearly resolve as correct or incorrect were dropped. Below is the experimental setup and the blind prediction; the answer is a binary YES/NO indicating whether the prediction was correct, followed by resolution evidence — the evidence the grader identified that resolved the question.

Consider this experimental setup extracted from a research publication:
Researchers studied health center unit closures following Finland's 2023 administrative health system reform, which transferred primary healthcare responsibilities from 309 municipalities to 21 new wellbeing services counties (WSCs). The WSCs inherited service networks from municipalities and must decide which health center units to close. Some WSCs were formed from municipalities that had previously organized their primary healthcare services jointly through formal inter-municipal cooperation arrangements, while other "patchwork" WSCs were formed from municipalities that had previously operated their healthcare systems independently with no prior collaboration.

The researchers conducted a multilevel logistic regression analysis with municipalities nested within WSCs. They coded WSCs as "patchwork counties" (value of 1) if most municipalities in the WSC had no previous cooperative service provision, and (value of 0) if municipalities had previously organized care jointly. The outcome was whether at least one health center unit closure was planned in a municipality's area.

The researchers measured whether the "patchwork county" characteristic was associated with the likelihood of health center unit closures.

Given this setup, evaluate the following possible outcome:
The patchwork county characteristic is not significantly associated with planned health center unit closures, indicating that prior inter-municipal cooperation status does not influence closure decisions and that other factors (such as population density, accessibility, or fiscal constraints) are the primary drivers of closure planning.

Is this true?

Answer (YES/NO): NO